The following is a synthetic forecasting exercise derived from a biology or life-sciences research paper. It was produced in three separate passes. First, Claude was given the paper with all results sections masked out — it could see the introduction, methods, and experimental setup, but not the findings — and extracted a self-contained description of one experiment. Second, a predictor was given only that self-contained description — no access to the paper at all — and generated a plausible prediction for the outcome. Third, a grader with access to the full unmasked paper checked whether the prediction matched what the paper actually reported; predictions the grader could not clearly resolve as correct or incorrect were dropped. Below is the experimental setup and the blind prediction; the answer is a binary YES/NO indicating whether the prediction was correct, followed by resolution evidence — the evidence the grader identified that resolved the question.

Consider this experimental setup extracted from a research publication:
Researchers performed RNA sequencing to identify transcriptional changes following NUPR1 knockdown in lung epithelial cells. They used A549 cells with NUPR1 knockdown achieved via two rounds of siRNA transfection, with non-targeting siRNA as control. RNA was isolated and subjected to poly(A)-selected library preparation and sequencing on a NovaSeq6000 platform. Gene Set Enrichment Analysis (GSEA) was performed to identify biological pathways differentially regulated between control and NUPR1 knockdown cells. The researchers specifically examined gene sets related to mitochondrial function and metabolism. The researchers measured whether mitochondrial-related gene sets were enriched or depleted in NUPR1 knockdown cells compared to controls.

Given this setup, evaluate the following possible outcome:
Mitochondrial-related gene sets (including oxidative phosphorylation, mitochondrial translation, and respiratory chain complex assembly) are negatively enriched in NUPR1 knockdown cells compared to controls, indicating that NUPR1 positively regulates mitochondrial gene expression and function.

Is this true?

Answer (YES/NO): NO